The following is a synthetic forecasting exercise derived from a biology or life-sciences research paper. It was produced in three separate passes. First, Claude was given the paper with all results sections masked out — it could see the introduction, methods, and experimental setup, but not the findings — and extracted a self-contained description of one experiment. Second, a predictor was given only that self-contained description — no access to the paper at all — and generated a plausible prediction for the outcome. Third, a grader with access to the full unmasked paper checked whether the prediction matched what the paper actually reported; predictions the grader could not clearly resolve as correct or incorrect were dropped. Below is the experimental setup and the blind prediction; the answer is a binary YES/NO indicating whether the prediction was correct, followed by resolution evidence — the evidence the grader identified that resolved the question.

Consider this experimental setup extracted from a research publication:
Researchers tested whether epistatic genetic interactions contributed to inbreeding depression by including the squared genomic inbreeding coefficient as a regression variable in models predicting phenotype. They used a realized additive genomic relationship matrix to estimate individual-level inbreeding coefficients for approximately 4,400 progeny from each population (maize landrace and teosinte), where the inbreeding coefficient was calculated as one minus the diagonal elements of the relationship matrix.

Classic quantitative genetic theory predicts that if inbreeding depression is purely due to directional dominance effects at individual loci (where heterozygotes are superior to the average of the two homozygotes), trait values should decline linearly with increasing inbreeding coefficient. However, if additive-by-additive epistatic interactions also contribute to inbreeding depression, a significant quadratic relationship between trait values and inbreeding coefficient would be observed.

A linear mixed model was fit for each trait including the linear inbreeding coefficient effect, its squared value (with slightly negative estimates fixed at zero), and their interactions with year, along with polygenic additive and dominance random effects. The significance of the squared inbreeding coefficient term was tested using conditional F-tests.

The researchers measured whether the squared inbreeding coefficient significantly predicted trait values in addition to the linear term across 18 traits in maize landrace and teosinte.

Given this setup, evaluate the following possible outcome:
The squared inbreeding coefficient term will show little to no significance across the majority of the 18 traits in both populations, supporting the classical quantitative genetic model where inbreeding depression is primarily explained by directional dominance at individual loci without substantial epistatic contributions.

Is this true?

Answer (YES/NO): YES